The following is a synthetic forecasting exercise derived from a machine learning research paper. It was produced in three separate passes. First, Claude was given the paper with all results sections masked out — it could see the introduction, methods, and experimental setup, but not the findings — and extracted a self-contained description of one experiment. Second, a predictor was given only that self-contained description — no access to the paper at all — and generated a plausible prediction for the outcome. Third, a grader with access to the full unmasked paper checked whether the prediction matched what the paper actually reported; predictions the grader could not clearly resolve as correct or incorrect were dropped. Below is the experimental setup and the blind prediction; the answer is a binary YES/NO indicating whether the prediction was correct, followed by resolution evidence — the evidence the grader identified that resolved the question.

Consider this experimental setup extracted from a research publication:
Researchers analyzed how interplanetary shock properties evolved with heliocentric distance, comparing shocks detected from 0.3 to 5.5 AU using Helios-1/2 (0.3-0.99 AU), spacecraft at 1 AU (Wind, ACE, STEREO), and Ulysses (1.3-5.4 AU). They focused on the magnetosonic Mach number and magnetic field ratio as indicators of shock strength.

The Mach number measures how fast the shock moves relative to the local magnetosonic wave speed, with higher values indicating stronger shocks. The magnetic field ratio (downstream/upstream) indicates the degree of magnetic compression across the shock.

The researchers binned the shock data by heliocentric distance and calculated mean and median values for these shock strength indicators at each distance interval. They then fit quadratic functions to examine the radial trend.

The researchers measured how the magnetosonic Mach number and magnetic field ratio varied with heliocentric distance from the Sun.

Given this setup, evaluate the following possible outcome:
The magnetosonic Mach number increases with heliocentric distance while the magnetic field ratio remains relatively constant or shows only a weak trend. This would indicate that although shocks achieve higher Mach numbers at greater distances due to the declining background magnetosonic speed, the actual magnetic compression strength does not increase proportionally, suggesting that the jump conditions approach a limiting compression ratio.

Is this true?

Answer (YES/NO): NO